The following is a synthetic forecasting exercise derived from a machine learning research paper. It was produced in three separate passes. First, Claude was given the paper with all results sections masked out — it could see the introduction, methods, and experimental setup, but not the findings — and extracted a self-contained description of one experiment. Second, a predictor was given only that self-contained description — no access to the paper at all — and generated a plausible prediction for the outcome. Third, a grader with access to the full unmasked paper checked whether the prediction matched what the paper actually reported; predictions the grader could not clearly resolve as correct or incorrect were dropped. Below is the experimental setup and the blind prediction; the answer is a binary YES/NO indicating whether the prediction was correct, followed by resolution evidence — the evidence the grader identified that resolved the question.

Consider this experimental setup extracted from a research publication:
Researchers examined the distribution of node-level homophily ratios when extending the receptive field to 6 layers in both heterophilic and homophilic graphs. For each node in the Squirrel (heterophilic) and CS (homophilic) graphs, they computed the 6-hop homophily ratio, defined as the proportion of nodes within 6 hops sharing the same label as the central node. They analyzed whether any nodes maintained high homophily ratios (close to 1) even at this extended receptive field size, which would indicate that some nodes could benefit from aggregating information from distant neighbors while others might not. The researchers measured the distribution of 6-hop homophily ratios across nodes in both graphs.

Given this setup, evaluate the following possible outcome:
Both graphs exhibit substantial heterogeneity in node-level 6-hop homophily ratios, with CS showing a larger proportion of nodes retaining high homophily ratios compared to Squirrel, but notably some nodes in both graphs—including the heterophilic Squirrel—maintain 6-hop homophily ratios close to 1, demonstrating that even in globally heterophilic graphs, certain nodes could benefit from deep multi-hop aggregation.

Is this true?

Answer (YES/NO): YES